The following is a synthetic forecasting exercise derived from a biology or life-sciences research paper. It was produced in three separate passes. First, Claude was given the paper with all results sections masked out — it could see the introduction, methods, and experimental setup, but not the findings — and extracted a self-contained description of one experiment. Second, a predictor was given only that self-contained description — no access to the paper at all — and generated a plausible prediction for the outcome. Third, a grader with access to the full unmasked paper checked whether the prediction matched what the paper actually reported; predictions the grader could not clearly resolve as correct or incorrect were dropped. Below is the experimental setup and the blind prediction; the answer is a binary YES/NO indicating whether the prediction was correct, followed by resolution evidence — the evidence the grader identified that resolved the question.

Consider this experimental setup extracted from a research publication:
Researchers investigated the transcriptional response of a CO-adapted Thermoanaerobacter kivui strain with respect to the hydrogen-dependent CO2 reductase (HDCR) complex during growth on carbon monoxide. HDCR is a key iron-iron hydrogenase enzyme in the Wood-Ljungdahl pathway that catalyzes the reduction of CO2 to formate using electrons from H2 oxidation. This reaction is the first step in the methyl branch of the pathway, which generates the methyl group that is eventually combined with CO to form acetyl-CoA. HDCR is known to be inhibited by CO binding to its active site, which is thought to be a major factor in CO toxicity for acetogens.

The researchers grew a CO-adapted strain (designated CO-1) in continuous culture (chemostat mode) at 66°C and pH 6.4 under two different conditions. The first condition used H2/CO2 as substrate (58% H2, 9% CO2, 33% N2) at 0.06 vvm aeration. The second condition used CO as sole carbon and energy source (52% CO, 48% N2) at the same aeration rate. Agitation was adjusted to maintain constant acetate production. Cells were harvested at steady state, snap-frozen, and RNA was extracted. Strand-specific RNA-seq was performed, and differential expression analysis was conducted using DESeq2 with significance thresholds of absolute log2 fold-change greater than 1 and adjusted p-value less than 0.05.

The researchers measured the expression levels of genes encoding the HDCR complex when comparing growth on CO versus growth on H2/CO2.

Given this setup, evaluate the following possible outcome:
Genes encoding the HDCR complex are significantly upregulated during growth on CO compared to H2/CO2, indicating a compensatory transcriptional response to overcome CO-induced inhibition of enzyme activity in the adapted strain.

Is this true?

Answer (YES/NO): NO